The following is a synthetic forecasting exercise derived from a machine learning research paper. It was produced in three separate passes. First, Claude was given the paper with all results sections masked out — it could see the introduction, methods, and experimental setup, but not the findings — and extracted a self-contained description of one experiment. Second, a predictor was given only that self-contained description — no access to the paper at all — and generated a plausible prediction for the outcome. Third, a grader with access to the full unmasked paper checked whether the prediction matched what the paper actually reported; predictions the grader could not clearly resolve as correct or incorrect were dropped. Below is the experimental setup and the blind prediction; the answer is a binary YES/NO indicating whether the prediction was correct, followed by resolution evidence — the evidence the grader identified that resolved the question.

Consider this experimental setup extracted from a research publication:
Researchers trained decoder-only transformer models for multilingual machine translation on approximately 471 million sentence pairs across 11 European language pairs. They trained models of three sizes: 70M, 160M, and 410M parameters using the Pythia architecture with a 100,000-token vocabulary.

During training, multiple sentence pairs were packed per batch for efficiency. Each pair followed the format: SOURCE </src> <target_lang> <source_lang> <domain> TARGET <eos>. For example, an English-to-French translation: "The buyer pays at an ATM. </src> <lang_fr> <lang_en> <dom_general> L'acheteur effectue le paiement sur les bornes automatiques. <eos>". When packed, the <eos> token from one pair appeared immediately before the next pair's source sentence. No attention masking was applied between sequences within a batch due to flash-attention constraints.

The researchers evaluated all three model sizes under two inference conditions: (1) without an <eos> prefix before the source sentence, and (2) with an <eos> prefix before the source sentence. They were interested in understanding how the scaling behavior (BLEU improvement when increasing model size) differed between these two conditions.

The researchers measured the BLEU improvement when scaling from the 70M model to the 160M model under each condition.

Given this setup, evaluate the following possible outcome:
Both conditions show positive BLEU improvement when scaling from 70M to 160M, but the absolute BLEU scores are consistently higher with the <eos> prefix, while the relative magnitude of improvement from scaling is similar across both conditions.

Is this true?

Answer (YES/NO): NO